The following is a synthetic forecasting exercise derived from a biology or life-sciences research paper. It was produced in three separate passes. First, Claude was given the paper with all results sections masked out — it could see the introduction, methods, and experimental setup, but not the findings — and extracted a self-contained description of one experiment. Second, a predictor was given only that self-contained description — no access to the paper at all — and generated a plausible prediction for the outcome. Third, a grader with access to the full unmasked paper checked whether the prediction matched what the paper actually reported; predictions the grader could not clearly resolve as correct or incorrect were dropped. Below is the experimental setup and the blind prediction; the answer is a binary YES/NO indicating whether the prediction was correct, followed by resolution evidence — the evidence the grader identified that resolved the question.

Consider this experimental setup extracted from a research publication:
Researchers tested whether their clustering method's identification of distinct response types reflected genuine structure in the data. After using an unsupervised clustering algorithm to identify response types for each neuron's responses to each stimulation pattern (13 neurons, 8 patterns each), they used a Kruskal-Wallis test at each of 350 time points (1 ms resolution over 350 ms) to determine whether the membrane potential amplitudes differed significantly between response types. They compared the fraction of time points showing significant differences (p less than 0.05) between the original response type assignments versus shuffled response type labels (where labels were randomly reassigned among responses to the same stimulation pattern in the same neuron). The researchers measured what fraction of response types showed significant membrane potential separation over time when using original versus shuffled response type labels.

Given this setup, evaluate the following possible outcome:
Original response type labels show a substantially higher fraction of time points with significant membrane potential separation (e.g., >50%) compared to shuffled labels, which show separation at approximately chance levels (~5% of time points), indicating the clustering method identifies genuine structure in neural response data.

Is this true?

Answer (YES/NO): YES